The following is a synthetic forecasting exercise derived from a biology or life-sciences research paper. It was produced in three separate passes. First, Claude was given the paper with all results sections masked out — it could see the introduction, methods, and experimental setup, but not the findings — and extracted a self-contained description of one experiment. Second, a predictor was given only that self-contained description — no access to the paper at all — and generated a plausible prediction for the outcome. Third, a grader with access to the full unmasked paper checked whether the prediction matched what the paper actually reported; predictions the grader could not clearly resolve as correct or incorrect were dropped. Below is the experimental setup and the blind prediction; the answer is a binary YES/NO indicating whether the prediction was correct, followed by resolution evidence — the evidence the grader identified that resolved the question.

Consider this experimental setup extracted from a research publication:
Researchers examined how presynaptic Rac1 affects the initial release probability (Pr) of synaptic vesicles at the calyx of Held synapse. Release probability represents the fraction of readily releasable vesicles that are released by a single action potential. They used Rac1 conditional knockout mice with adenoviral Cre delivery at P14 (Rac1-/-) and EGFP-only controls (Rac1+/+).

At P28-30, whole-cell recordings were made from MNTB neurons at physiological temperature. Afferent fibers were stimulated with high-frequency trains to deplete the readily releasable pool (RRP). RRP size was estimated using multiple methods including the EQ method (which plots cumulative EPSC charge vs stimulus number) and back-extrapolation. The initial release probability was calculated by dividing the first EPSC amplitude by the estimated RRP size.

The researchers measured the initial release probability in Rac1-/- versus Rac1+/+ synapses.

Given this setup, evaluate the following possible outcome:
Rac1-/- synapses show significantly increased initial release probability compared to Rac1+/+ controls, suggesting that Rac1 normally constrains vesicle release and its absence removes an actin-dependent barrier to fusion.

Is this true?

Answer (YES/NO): YES